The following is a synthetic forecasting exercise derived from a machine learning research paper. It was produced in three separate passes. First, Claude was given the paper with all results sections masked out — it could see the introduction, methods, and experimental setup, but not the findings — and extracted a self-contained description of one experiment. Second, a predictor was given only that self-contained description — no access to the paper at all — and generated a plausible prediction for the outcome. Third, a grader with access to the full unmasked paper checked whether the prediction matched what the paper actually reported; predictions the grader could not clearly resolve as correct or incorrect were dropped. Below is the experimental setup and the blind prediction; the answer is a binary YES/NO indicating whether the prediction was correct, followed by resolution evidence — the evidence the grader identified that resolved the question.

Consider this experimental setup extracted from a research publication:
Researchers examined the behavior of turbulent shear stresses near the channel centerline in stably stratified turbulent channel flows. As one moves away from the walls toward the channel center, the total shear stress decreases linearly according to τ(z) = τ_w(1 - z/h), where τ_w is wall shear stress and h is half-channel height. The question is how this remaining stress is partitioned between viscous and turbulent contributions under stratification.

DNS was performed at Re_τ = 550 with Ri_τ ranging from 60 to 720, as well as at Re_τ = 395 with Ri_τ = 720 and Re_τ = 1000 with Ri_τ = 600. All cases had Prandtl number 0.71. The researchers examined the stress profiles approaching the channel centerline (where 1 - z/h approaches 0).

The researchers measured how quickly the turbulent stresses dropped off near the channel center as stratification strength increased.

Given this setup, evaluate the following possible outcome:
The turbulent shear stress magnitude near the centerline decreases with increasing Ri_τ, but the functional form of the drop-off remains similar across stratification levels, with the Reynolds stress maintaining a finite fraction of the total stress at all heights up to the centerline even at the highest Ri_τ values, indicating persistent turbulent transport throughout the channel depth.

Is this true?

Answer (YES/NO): NO